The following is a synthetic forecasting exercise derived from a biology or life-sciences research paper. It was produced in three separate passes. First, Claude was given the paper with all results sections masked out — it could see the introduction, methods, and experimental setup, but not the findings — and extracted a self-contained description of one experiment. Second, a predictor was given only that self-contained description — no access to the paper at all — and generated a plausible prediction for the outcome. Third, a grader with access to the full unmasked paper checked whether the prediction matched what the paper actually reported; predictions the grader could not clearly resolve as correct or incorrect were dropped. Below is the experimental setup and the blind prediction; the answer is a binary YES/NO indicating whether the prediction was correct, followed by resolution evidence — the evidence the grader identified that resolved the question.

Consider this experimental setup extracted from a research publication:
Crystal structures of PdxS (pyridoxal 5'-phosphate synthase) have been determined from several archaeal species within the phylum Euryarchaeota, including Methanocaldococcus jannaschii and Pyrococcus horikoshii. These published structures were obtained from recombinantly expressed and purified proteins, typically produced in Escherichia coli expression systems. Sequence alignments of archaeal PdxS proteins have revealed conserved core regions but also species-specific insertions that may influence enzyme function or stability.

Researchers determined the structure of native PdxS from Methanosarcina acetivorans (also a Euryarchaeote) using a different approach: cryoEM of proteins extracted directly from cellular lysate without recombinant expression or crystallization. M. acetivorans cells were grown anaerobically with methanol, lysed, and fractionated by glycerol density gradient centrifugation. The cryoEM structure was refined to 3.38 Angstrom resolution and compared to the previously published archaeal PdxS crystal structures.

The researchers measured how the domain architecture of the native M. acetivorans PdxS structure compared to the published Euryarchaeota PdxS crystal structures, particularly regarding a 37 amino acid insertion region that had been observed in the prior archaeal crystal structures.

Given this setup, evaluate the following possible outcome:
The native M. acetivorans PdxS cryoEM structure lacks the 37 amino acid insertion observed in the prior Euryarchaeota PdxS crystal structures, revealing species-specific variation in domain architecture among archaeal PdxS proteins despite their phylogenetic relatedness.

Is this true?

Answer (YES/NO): YES